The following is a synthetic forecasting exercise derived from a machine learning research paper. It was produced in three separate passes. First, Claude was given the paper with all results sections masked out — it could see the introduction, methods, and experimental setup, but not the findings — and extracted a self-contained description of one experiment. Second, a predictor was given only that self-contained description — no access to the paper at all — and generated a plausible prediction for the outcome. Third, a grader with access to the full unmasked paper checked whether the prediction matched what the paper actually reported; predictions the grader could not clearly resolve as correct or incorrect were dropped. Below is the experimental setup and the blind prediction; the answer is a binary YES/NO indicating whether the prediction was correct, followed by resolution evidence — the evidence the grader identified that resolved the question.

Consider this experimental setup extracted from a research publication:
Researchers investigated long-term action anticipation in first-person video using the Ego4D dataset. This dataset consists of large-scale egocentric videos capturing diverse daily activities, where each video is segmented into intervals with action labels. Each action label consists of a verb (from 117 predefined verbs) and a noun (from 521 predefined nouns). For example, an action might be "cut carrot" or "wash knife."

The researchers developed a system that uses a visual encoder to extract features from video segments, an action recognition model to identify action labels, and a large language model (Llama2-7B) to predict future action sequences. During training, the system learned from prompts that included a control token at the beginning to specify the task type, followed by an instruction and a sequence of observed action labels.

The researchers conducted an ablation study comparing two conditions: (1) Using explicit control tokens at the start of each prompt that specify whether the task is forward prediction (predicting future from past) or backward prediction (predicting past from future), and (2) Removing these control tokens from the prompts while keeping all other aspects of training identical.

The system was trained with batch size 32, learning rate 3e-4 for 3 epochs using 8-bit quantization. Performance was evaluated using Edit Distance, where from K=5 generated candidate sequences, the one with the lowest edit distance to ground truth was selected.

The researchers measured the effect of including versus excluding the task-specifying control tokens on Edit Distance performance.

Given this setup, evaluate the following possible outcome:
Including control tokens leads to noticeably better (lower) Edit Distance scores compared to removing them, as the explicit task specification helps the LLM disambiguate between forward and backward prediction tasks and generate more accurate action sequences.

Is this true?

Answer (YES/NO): NO